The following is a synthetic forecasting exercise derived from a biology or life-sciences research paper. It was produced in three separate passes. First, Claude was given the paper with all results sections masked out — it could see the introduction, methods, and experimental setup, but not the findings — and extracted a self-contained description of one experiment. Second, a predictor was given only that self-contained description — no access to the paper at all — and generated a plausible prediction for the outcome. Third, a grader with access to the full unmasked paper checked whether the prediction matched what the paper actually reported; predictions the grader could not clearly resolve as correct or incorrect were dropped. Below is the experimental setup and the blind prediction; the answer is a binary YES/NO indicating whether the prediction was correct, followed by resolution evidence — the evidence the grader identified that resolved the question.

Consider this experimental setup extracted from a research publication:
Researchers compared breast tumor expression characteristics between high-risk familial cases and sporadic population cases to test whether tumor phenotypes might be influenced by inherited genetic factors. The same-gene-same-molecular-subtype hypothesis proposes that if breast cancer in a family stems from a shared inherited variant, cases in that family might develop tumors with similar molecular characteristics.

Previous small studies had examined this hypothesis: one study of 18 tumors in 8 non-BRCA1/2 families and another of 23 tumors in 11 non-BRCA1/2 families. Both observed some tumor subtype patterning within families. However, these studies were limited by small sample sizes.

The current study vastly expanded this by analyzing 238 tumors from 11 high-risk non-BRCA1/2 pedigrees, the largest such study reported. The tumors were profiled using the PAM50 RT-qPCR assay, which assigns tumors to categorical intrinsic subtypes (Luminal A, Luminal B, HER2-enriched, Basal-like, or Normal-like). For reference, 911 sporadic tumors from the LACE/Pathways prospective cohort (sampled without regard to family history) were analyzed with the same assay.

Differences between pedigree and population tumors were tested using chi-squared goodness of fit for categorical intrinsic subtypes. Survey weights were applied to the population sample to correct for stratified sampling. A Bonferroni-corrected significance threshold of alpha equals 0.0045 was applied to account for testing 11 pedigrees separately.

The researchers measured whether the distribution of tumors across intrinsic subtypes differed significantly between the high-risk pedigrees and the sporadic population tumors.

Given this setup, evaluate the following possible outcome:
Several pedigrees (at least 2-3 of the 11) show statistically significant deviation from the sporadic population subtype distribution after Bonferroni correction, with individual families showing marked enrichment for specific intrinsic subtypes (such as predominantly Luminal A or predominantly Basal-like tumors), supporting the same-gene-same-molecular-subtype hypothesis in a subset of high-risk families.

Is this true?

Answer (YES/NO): NO